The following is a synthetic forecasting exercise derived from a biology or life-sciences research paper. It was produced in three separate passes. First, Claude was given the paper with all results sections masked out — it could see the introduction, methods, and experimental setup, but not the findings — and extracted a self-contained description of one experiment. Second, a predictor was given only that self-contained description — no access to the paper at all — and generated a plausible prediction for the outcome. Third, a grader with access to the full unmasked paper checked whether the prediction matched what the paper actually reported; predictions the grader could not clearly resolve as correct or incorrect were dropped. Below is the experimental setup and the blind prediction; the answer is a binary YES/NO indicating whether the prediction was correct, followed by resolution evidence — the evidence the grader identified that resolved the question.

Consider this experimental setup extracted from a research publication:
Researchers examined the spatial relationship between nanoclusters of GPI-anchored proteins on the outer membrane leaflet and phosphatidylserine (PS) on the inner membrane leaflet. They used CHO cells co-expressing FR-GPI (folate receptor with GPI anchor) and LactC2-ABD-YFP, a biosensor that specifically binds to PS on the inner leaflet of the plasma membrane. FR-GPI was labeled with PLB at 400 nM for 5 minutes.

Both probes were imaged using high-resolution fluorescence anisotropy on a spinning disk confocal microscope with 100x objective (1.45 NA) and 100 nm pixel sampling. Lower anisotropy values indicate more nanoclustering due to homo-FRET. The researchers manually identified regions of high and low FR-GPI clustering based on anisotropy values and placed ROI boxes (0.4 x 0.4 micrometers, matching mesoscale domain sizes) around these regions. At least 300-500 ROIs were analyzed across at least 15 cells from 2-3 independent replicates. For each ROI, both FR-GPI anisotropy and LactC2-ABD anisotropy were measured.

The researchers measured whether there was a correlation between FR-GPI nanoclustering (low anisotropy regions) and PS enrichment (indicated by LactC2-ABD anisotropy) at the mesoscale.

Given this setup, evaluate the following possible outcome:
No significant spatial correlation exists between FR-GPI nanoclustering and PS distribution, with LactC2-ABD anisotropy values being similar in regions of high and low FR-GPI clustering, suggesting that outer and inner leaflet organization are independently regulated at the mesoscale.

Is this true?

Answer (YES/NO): NO